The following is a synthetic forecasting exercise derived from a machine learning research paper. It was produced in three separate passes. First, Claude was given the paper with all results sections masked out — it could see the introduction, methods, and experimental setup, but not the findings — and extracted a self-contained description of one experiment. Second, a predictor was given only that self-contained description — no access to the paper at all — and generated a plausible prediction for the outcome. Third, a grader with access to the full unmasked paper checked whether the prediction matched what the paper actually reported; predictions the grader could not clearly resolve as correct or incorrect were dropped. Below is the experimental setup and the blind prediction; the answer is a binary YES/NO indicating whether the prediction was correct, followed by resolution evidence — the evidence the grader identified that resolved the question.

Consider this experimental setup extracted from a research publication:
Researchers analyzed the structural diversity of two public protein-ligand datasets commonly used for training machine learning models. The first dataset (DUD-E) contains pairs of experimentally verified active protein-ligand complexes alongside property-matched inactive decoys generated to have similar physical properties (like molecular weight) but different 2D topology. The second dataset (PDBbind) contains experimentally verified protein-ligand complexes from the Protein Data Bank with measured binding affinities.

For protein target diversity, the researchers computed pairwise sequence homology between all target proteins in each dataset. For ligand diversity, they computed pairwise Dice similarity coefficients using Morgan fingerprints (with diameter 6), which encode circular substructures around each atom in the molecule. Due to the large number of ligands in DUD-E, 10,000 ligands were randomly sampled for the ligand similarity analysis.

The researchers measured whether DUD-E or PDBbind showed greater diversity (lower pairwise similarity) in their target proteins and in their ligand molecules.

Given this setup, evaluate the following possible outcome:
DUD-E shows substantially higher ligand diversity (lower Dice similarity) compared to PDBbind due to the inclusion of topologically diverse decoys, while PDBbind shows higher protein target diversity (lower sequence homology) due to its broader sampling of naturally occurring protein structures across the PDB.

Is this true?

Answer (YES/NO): NO